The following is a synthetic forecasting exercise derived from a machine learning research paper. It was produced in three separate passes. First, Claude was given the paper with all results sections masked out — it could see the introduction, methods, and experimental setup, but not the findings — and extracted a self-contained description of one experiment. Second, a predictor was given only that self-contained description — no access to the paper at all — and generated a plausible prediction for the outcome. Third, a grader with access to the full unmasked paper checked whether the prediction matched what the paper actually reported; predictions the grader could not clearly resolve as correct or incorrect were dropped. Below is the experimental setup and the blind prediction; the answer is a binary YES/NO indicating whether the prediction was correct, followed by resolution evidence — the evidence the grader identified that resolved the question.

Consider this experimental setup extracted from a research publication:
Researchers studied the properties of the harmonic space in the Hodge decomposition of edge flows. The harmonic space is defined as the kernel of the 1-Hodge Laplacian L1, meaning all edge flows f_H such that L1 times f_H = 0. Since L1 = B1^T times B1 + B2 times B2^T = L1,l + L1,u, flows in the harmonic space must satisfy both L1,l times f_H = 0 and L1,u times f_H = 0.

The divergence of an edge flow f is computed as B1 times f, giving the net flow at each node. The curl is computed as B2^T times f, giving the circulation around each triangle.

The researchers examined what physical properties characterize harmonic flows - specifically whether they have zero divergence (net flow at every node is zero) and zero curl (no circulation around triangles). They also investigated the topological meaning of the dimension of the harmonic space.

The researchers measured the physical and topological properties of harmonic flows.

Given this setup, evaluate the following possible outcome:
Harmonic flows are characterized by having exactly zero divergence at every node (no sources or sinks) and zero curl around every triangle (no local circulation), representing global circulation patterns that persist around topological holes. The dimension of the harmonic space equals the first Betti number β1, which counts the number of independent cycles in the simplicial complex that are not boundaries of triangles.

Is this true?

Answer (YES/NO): YES